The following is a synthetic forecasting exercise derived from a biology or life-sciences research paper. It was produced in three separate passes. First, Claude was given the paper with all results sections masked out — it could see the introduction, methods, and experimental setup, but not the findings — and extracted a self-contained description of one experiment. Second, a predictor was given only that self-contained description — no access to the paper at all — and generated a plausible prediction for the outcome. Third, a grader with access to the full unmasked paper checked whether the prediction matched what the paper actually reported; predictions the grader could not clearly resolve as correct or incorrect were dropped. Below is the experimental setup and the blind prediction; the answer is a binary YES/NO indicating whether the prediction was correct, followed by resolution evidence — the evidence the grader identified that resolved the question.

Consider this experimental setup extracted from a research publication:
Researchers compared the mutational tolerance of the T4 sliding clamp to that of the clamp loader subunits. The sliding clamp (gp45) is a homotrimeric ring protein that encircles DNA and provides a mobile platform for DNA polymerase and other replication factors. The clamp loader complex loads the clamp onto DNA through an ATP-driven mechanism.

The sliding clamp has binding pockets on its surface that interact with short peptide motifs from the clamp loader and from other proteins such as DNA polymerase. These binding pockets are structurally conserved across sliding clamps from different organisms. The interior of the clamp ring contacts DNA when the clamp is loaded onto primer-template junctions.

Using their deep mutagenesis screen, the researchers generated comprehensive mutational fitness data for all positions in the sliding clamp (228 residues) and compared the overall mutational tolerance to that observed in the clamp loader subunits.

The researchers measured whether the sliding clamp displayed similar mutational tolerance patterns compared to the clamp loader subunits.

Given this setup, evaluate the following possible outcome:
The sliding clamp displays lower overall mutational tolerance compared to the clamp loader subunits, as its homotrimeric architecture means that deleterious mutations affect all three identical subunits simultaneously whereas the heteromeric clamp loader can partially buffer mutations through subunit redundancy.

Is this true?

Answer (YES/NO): NO